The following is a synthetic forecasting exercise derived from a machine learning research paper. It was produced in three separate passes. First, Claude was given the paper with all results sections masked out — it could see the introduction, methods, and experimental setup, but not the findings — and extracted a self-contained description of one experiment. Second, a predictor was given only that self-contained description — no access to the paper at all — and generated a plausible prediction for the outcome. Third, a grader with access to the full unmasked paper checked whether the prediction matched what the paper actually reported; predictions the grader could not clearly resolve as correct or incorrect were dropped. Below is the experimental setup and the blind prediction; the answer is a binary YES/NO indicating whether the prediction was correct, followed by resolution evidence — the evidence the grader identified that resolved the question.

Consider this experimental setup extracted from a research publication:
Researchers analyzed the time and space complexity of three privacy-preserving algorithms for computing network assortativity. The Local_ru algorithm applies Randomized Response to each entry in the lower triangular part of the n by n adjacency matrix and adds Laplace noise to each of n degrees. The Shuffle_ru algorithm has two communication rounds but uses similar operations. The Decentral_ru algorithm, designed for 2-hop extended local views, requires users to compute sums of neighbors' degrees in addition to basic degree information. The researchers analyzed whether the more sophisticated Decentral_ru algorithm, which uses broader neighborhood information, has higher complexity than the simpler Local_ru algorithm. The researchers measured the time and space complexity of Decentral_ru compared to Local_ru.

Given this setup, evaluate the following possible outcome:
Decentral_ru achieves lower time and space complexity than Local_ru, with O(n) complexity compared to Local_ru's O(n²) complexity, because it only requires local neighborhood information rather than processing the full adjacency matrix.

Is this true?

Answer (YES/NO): NO